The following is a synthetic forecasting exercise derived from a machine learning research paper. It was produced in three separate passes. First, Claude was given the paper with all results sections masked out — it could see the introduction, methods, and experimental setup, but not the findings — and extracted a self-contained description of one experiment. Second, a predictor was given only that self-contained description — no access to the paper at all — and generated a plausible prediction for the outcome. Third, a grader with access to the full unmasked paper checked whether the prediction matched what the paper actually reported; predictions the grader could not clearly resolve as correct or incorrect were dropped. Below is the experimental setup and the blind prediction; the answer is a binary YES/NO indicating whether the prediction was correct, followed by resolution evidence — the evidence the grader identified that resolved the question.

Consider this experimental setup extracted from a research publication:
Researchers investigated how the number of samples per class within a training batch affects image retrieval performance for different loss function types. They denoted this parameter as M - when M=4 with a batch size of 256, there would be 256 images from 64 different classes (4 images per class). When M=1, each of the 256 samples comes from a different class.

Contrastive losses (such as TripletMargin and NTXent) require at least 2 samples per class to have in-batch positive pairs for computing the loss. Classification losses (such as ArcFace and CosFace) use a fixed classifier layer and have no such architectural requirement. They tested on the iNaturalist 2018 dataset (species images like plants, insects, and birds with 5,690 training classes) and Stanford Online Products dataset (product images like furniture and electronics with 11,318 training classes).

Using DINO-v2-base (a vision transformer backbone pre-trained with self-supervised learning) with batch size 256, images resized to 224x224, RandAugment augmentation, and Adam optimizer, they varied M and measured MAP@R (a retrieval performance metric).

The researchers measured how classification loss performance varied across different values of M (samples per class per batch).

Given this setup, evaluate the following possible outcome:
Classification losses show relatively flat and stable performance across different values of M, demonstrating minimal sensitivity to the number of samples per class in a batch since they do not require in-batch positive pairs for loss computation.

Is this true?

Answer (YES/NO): YES